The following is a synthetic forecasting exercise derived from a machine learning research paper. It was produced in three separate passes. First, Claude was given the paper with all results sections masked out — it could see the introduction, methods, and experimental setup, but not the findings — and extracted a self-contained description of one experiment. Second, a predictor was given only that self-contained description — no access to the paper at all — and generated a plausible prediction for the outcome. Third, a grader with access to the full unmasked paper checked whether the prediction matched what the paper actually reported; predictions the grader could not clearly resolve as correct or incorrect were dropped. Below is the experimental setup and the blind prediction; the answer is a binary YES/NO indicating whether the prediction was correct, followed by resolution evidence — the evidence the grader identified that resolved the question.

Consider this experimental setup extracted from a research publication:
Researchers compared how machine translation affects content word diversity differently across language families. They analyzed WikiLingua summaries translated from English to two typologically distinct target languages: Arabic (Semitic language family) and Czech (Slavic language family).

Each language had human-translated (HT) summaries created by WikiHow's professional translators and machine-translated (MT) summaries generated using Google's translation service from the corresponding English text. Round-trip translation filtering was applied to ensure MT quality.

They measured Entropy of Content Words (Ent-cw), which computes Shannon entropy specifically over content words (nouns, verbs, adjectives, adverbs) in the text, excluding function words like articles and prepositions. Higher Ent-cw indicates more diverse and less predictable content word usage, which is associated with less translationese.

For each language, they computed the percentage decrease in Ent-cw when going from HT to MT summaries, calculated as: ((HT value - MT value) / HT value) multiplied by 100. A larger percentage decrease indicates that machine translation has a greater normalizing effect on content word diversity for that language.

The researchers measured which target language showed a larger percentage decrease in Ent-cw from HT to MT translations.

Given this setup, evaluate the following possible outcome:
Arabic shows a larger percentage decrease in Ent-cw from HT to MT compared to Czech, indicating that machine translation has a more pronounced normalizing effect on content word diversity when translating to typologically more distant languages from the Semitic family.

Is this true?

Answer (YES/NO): NO